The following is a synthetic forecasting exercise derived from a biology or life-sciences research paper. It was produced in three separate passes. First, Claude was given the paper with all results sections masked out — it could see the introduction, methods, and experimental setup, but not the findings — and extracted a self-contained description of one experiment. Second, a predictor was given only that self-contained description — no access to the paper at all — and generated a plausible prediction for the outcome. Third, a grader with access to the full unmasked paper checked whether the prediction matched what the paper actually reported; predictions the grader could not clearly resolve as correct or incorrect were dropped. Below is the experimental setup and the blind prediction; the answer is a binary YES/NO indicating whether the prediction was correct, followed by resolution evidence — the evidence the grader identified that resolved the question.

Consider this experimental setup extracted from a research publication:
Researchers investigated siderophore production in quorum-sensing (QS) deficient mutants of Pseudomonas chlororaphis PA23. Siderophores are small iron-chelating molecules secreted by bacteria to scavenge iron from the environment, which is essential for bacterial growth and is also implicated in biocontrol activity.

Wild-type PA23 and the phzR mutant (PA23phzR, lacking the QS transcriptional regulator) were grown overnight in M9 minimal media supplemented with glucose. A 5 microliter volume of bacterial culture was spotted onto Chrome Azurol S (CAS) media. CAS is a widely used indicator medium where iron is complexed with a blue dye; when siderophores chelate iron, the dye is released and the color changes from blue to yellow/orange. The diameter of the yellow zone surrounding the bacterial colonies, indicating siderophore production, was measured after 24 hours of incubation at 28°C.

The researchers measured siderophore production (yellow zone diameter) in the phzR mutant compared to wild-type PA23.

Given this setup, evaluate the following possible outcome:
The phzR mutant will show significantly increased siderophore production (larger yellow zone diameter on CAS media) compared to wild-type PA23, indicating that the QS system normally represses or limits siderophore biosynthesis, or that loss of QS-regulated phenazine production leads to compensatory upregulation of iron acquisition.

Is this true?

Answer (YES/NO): YES